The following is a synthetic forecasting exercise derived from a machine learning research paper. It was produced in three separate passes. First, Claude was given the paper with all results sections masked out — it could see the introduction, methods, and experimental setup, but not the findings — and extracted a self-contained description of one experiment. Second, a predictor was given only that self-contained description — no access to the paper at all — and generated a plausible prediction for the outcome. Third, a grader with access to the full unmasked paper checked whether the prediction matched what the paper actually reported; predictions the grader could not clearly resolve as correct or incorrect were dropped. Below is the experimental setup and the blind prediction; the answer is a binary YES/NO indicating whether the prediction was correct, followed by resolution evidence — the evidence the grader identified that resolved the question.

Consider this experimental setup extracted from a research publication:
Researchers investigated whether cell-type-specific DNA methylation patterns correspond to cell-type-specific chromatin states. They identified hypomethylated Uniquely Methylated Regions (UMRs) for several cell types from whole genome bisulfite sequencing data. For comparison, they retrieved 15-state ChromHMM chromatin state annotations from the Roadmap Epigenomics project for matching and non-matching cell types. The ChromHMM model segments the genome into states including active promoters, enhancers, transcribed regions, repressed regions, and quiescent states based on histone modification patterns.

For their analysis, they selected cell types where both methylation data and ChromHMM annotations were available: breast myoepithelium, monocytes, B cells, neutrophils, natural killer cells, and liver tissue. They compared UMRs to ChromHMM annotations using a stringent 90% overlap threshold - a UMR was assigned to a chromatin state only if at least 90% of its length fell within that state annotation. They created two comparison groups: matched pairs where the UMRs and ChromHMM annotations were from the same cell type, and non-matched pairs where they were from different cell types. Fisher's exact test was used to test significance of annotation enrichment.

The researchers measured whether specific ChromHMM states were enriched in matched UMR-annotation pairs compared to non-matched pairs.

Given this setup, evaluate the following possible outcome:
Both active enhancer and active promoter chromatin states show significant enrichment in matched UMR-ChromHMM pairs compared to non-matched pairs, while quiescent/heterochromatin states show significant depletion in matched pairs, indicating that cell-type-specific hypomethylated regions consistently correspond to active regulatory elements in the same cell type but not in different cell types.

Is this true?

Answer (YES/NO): YES